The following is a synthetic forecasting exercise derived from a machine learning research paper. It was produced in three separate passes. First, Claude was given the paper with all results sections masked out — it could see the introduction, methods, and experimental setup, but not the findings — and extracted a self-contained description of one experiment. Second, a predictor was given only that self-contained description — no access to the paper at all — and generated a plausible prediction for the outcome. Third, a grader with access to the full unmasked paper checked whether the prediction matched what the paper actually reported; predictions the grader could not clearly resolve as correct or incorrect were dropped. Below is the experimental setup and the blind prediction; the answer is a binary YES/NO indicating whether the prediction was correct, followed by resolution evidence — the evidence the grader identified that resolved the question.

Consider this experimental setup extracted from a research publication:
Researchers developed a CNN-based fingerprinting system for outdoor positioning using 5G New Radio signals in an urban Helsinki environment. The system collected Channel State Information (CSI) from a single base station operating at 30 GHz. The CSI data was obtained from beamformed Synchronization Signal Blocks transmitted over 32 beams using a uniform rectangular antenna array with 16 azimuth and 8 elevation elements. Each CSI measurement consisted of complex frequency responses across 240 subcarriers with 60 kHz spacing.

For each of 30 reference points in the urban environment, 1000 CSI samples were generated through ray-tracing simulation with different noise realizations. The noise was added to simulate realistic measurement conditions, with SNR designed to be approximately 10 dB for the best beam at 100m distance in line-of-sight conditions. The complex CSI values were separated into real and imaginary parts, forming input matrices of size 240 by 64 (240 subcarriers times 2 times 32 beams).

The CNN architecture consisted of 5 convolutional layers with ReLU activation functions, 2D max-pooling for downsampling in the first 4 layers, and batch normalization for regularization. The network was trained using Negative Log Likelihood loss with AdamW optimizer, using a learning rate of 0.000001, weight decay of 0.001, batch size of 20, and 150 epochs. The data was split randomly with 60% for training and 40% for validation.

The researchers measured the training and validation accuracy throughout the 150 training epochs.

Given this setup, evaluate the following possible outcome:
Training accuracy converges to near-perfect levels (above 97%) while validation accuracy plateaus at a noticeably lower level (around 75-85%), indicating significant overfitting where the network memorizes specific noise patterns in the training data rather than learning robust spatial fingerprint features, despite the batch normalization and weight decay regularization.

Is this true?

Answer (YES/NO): NO